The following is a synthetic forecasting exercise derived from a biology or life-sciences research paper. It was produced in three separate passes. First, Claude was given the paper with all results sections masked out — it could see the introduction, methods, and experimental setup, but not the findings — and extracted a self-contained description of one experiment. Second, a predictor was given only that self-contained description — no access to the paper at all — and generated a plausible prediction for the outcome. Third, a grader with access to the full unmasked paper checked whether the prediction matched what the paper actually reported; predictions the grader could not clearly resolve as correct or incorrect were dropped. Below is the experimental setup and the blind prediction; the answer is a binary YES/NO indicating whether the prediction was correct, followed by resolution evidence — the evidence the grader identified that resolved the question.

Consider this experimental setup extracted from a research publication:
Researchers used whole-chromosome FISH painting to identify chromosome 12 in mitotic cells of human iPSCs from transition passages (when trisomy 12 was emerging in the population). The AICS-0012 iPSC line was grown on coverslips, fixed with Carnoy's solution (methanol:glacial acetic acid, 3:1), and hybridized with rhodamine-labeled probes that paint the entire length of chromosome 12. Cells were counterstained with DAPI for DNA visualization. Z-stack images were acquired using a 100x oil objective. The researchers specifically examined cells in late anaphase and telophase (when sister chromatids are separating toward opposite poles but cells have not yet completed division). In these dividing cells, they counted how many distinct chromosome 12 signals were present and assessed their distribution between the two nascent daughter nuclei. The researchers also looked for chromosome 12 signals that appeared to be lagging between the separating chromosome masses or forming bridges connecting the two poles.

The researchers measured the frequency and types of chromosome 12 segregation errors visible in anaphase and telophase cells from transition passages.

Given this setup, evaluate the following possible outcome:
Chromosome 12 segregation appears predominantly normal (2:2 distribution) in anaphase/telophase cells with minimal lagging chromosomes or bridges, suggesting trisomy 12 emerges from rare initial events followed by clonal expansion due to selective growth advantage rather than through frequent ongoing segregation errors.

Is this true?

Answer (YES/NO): NO